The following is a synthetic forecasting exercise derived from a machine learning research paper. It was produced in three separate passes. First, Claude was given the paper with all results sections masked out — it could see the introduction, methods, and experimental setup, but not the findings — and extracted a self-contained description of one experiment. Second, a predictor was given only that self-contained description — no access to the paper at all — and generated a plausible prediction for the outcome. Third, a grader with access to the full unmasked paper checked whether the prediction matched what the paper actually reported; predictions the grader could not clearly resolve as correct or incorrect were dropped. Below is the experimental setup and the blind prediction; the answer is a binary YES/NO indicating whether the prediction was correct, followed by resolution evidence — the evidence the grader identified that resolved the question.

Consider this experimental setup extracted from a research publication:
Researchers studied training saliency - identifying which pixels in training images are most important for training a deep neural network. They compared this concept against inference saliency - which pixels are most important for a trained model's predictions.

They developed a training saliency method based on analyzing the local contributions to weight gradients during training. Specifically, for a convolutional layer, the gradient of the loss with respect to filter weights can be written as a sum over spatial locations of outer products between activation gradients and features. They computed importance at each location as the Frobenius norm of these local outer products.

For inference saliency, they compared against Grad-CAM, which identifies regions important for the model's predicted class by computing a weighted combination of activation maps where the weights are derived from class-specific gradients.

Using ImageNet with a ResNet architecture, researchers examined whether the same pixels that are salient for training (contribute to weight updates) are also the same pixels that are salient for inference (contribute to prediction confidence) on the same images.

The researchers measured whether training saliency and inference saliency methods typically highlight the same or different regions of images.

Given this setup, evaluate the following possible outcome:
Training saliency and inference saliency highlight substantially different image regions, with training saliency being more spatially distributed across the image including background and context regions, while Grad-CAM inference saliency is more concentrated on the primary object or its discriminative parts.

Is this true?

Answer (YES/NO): NO